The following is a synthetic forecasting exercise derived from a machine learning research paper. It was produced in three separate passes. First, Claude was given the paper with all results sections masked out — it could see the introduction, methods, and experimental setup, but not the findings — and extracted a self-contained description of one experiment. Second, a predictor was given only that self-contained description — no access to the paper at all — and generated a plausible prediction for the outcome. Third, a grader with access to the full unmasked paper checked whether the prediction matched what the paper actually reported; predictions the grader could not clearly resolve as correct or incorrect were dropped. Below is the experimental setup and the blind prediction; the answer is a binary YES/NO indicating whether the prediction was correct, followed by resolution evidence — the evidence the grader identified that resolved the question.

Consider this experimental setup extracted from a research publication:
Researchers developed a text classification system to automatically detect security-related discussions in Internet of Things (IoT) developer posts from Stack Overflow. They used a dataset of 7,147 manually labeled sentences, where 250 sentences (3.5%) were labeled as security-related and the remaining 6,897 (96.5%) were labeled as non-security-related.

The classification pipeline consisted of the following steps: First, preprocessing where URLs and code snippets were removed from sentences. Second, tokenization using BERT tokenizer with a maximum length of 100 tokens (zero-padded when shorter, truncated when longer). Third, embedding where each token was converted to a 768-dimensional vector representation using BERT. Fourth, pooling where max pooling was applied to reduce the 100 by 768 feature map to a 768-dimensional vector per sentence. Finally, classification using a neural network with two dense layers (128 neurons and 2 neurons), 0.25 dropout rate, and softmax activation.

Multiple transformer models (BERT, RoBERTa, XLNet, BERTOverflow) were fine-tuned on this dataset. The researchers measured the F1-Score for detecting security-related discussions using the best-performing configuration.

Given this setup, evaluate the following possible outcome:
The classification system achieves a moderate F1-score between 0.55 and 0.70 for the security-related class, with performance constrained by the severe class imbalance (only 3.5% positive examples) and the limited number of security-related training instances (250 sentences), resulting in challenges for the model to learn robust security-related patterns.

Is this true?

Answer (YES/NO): YES